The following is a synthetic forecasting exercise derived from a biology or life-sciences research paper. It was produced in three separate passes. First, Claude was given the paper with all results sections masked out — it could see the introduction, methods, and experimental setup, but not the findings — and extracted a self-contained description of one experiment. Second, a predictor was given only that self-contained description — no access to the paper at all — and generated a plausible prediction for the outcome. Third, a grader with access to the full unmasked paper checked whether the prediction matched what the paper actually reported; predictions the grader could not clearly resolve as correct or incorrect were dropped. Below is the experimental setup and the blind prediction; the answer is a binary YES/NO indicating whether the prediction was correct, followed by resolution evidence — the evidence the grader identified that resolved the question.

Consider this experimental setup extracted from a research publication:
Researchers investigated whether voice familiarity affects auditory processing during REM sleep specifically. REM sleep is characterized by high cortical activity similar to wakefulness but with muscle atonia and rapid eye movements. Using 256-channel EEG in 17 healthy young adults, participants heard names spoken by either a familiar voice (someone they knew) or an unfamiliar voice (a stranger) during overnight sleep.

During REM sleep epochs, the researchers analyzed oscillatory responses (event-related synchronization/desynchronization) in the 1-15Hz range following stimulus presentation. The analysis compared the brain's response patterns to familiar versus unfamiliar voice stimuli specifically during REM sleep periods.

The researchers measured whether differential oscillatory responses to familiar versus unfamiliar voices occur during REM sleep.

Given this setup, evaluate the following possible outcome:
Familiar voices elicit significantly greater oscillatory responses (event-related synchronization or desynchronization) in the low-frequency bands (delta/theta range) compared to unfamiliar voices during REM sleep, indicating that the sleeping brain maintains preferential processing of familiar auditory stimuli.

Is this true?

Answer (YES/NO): NO